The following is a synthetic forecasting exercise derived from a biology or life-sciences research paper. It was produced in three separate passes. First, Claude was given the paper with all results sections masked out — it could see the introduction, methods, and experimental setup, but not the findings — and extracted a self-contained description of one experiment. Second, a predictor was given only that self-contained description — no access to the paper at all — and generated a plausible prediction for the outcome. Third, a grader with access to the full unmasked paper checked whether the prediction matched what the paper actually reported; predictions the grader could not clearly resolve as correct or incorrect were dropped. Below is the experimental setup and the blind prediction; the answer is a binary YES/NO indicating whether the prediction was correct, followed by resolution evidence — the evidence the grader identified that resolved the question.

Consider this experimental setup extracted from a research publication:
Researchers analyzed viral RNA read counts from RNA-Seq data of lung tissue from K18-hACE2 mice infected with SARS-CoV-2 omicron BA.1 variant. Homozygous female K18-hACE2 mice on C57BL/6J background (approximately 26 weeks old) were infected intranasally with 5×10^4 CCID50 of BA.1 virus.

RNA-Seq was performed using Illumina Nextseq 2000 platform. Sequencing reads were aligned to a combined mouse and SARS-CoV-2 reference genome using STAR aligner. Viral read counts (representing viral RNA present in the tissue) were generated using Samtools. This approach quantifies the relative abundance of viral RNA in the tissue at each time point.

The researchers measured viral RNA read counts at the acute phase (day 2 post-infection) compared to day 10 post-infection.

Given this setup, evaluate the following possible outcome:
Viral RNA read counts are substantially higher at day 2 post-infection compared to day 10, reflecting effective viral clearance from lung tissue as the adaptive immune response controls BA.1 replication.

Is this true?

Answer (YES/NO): YES